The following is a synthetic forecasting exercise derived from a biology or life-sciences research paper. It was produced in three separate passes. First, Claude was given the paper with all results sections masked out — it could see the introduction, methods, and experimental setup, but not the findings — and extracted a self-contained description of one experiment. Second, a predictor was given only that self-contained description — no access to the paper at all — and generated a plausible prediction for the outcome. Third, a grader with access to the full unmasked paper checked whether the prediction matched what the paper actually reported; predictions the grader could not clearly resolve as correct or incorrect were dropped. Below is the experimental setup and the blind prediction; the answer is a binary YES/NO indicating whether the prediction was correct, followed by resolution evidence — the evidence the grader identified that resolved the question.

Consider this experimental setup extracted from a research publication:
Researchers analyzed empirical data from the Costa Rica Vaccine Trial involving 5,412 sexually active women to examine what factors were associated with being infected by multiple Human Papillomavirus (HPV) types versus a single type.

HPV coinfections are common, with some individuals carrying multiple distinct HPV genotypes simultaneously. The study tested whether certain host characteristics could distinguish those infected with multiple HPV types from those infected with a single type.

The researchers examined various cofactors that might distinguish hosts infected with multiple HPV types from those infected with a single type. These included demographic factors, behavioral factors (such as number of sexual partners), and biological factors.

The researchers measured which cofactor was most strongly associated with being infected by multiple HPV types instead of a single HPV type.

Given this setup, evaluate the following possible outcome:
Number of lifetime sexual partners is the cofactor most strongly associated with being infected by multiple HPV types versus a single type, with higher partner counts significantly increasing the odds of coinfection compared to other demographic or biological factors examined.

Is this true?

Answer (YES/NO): YES